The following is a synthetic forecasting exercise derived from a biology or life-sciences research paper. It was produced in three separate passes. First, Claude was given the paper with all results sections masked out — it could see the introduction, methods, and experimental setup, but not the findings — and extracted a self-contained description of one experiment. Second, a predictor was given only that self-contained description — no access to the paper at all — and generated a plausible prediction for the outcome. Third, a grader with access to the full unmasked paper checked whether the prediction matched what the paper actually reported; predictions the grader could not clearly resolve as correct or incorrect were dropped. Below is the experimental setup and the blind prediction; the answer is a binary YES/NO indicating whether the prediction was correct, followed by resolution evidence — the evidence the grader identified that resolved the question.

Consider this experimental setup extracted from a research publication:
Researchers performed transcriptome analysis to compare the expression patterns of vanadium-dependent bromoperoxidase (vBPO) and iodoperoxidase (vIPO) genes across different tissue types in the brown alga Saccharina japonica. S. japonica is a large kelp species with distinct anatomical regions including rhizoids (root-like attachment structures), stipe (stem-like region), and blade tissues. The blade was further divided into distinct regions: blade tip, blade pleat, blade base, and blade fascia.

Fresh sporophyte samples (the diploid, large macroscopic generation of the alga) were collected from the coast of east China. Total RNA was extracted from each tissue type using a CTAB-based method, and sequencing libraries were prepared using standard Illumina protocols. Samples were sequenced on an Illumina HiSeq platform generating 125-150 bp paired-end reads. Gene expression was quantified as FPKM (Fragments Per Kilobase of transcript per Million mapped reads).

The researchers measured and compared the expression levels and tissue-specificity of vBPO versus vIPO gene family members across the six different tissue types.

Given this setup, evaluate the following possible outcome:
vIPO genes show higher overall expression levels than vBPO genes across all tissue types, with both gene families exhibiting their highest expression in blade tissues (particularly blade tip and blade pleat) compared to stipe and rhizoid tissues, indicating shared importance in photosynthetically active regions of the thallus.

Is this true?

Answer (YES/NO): NO